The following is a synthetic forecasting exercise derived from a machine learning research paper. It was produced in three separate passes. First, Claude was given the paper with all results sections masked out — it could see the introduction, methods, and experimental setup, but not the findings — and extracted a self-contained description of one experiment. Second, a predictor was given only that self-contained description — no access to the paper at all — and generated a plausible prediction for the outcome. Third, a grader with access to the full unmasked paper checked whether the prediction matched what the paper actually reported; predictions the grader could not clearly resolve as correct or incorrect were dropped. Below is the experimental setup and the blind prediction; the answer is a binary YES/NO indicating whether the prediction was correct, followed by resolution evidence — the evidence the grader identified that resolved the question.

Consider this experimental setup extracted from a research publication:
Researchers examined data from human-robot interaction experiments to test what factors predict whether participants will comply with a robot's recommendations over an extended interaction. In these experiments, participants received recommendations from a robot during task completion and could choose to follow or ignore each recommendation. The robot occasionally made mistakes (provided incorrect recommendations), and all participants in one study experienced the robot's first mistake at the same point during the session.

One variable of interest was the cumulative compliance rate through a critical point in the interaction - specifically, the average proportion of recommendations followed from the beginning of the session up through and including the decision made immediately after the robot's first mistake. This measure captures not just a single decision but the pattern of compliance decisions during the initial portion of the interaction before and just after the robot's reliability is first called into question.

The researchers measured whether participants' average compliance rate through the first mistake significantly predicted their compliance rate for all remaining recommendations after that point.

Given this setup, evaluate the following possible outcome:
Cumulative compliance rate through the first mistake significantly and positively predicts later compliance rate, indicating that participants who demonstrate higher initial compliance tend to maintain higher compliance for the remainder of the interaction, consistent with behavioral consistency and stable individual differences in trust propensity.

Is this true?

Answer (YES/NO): YES